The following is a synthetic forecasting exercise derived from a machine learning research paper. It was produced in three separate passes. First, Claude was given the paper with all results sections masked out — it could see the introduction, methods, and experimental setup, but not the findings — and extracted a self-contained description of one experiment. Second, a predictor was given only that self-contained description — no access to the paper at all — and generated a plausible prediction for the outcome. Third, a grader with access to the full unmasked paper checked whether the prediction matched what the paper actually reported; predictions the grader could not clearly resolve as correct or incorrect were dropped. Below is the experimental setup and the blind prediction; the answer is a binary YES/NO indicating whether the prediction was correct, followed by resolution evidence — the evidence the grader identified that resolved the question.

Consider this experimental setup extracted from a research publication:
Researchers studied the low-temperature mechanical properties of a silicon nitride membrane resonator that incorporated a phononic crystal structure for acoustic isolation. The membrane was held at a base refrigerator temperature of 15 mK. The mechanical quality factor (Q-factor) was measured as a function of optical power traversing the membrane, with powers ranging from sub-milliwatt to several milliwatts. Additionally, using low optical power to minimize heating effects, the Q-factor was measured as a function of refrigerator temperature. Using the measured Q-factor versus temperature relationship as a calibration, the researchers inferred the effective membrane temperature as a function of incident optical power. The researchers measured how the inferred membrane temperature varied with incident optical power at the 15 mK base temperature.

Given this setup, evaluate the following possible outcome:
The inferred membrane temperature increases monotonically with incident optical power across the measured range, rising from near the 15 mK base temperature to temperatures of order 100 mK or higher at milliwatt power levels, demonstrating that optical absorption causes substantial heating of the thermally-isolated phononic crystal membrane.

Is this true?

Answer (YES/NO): YES